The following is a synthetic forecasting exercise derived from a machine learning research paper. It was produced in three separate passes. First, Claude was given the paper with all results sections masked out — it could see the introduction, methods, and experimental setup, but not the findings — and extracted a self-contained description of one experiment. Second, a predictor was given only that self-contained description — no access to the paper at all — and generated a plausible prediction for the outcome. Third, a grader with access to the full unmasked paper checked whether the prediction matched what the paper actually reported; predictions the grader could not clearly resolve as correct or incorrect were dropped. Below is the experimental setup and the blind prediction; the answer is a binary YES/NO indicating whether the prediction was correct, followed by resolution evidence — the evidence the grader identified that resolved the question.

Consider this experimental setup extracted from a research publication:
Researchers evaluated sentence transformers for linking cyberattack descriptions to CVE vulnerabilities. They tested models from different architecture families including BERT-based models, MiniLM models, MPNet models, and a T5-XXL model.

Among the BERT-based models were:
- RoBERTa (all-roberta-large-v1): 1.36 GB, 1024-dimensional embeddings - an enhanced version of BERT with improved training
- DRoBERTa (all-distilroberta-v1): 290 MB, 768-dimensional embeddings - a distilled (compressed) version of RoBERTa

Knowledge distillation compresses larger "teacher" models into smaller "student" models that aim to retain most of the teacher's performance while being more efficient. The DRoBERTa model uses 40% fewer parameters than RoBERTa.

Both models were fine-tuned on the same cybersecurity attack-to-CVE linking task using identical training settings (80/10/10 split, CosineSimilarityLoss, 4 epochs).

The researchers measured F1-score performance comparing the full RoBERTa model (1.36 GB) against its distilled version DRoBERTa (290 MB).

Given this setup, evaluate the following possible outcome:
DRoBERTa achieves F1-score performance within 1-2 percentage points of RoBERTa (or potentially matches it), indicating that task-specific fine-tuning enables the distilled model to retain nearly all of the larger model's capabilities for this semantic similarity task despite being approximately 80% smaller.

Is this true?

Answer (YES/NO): NO